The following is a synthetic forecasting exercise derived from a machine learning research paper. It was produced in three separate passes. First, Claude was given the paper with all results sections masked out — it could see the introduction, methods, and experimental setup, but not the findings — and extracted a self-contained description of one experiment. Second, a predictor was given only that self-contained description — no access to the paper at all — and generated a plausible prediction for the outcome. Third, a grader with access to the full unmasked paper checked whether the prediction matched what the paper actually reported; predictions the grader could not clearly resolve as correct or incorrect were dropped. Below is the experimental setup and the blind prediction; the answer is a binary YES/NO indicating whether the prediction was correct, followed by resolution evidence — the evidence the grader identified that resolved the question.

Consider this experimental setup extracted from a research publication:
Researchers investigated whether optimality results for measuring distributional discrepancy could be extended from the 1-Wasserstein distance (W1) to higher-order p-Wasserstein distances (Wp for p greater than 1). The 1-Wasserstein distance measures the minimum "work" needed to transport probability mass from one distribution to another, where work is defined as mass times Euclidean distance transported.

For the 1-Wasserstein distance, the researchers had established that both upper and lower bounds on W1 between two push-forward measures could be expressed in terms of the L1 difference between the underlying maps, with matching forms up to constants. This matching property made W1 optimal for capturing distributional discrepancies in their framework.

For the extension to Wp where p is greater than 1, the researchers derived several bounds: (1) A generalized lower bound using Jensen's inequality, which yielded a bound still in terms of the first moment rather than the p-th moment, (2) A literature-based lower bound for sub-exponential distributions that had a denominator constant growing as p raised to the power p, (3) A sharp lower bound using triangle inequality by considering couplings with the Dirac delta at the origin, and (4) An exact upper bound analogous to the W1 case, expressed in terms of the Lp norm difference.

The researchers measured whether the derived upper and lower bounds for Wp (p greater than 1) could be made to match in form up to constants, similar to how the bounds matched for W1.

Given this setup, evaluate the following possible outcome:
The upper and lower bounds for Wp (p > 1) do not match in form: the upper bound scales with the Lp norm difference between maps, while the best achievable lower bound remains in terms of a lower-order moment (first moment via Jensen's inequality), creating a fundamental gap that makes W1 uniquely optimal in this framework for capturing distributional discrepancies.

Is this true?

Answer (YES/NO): YES